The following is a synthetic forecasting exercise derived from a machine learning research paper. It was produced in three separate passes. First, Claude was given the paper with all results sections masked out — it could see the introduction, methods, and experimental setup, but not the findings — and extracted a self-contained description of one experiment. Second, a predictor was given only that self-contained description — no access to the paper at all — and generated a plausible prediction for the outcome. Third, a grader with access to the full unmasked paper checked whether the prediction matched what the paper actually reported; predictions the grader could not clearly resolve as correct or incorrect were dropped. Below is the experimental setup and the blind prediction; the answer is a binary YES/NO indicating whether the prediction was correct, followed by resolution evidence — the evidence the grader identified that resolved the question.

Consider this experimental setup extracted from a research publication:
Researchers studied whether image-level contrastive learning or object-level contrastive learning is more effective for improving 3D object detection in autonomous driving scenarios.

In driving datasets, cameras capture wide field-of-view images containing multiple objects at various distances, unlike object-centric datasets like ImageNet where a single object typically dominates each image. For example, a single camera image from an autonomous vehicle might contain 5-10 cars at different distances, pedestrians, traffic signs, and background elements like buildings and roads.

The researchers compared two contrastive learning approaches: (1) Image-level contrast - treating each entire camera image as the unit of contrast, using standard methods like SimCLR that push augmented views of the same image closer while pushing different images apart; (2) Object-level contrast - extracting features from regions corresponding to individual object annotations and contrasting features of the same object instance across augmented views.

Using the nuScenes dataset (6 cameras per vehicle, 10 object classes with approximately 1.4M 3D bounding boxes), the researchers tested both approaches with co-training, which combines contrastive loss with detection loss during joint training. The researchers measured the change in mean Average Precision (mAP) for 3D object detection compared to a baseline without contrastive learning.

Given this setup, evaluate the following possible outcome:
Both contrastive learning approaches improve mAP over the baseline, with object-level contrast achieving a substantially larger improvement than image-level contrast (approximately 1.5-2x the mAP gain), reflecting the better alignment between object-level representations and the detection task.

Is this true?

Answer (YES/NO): YES